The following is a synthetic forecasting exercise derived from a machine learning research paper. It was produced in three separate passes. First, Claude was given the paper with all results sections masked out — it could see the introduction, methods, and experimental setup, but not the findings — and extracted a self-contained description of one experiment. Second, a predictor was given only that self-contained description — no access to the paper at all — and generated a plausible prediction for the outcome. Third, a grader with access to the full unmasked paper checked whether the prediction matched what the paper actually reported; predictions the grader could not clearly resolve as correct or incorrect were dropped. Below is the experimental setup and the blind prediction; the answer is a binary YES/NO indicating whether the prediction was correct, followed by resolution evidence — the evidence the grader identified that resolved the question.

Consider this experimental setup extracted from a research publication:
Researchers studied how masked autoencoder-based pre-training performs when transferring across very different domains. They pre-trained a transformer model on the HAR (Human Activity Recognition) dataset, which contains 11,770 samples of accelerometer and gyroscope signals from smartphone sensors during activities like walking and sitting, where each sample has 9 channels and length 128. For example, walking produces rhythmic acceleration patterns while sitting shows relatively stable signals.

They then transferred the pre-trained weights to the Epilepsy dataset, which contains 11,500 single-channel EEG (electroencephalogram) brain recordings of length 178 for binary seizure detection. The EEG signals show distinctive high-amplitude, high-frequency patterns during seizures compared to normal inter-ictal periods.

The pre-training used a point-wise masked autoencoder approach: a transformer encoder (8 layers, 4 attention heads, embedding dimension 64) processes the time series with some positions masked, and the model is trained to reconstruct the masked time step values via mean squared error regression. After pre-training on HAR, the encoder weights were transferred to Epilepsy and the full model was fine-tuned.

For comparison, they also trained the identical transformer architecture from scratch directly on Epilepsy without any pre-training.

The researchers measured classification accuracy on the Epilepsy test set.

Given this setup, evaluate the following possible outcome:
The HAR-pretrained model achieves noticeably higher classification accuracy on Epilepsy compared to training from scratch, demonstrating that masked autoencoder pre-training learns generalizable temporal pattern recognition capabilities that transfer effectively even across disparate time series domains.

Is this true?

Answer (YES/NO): NO